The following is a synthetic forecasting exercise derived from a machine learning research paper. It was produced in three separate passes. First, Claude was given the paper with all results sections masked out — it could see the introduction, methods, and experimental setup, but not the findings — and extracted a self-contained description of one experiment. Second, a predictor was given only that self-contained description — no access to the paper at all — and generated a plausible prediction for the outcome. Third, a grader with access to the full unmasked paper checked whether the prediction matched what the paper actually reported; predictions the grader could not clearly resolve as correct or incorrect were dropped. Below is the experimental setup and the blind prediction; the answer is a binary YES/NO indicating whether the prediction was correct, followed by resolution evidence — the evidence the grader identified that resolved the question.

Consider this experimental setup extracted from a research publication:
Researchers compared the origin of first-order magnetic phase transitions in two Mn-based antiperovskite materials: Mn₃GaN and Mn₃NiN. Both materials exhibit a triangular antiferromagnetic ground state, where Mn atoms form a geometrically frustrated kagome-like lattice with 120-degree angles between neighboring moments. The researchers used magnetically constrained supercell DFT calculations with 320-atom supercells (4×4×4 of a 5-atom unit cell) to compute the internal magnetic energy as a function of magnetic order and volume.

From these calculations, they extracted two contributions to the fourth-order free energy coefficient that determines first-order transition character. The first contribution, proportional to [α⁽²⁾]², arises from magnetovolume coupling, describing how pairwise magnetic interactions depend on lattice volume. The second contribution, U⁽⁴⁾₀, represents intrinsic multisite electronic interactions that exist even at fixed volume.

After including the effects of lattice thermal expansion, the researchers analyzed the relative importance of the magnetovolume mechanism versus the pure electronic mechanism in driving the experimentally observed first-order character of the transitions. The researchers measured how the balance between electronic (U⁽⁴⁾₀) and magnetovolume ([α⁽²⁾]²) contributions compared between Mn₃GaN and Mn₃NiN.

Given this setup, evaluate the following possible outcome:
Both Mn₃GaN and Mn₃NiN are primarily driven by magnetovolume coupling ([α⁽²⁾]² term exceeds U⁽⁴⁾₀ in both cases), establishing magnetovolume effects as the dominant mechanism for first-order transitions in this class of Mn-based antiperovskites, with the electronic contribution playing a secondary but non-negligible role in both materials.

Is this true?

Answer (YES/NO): NO